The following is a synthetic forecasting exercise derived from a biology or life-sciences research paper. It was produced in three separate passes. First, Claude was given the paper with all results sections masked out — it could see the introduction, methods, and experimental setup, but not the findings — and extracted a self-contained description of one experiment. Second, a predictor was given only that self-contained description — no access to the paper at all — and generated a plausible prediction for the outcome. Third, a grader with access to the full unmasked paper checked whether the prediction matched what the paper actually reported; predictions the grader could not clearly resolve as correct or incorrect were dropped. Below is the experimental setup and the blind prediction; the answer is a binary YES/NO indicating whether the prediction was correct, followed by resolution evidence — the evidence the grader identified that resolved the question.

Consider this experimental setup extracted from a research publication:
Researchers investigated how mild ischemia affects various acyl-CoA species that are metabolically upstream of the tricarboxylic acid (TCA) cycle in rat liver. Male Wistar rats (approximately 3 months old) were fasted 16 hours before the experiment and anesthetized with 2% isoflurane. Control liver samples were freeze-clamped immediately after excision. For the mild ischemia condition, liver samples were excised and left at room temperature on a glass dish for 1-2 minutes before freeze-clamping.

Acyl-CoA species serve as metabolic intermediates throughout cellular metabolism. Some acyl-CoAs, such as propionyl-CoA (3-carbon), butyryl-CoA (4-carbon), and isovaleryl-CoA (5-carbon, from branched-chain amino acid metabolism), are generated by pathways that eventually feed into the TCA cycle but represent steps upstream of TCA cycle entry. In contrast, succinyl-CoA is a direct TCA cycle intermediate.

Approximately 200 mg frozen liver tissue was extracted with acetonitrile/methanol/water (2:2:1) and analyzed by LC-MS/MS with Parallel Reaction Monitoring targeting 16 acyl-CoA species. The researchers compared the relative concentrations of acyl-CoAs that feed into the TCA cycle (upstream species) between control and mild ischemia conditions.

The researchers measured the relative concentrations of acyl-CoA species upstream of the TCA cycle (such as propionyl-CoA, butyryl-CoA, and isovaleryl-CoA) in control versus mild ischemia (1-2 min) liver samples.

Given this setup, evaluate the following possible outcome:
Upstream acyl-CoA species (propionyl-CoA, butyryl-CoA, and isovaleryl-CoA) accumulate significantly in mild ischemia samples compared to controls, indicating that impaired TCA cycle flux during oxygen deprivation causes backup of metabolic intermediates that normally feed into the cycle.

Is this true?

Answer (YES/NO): NO